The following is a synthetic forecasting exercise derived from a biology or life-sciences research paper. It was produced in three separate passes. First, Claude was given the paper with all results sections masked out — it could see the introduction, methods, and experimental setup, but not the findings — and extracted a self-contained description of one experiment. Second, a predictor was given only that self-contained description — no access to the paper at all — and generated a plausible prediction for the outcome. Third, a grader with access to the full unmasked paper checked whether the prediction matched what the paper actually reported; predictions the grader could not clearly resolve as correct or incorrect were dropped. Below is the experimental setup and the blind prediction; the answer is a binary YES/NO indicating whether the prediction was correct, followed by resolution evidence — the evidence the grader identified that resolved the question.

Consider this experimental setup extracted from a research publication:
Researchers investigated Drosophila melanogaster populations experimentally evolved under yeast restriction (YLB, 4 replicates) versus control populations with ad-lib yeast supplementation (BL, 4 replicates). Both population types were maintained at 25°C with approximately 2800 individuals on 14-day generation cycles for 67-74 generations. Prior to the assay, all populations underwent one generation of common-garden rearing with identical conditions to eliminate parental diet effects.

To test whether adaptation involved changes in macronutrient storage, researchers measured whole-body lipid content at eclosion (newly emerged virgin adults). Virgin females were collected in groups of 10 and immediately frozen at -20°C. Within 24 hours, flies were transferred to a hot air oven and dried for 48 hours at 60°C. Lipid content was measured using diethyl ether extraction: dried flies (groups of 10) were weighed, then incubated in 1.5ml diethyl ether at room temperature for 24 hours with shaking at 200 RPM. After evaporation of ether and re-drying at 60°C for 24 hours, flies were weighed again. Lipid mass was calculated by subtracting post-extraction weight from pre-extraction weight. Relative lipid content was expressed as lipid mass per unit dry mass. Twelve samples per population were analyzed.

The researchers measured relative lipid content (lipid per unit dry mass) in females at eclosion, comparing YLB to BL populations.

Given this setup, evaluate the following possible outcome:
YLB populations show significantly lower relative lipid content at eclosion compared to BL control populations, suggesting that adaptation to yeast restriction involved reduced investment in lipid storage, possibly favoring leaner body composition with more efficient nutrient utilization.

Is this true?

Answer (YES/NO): NO